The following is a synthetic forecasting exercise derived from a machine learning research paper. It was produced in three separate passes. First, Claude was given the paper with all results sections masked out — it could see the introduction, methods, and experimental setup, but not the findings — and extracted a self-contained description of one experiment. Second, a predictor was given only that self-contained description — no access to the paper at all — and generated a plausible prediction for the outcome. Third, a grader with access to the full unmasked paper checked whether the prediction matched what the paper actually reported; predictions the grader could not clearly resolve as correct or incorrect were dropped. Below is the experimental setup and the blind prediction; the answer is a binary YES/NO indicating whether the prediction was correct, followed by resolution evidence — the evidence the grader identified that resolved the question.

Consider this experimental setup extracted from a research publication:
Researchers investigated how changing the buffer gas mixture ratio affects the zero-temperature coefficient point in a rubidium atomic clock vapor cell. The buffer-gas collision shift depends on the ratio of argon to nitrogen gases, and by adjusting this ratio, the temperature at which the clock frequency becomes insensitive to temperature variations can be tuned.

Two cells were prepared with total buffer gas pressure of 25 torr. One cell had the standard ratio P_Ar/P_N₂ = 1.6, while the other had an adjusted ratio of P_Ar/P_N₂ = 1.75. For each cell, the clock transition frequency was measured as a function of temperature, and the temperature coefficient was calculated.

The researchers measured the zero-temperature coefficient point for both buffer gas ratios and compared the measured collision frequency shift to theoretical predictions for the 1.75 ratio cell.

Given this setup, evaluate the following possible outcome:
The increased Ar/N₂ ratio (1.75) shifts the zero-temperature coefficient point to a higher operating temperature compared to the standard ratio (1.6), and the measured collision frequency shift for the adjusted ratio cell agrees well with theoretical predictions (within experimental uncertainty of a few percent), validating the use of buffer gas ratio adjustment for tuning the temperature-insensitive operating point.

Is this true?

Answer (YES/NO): NO